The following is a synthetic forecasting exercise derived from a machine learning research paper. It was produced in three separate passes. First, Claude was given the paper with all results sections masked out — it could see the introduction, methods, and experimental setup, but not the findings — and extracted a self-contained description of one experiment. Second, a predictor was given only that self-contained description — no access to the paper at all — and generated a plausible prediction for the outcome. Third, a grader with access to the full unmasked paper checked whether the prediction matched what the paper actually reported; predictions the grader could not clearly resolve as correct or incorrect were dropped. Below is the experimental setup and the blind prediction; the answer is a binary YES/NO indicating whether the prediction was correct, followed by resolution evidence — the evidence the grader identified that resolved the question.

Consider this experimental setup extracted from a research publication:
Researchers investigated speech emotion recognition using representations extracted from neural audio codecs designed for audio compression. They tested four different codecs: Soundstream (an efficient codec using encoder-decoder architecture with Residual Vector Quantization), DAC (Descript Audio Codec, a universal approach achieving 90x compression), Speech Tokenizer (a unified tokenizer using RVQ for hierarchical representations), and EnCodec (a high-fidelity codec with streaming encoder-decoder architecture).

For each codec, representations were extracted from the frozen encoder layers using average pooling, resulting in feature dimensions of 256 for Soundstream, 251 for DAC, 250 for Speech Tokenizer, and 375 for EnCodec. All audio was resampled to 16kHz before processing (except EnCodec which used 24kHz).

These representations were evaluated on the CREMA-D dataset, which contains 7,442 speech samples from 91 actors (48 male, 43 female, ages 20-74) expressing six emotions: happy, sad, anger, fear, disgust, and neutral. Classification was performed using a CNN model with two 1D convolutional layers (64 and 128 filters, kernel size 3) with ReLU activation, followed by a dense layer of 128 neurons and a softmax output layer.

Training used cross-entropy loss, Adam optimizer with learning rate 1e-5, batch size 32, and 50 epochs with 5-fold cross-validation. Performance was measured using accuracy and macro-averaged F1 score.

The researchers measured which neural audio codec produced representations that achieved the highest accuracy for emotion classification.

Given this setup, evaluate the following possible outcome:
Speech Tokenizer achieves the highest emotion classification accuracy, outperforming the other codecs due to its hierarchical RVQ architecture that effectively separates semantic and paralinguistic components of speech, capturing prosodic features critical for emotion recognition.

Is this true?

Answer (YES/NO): NO